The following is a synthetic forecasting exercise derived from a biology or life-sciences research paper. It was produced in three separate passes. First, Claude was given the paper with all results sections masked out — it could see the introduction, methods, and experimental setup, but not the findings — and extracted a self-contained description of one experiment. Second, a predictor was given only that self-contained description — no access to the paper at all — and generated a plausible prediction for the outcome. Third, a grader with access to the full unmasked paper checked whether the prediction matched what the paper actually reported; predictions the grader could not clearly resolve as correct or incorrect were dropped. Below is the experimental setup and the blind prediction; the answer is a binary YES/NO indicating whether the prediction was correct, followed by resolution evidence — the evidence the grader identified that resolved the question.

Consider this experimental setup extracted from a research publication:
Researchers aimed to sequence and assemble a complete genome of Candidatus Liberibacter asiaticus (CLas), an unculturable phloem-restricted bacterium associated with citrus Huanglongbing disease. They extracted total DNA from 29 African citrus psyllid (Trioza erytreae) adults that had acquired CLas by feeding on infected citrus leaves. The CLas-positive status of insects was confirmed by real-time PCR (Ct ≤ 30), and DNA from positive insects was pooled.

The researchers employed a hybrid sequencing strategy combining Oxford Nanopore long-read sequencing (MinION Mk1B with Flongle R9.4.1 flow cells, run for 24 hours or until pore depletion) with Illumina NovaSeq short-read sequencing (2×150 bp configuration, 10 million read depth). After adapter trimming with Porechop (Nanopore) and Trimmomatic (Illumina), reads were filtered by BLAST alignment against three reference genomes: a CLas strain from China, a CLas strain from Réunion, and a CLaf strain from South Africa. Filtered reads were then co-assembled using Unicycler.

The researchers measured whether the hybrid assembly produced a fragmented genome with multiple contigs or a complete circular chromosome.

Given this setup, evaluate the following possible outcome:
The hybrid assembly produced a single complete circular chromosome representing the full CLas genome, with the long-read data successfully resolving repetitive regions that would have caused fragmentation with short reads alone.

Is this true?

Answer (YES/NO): YES